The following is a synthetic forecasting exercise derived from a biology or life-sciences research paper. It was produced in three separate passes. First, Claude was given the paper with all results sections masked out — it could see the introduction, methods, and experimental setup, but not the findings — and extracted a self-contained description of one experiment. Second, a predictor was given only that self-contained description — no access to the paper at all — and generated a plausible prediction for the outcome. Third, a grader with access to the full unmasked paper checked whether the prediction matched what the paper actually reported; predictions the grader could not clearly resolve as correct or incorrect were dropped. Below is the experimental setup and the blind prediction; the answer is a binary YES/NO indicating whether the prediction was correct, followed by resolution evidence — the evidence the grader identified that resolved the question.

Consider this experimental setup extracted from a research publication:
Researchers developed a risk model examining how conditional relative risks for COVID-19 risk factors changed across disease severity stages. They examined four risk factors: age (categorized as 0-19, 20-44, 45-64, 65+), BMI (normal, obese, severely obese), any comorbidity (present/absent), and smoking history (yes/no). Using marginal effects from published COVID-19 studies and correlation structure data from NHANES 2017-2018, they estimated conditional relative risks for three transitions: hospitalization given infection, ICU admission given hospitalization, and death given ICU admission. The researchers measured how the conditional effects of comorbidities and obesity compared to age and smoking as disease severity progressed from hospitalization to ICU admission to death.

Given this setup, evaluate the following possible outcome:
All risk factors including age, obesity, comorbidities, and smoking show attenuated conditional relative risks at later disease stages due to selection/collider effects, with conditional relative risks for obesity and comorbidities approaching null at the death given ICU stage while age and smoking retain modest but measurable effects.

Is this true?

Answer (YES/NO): NO